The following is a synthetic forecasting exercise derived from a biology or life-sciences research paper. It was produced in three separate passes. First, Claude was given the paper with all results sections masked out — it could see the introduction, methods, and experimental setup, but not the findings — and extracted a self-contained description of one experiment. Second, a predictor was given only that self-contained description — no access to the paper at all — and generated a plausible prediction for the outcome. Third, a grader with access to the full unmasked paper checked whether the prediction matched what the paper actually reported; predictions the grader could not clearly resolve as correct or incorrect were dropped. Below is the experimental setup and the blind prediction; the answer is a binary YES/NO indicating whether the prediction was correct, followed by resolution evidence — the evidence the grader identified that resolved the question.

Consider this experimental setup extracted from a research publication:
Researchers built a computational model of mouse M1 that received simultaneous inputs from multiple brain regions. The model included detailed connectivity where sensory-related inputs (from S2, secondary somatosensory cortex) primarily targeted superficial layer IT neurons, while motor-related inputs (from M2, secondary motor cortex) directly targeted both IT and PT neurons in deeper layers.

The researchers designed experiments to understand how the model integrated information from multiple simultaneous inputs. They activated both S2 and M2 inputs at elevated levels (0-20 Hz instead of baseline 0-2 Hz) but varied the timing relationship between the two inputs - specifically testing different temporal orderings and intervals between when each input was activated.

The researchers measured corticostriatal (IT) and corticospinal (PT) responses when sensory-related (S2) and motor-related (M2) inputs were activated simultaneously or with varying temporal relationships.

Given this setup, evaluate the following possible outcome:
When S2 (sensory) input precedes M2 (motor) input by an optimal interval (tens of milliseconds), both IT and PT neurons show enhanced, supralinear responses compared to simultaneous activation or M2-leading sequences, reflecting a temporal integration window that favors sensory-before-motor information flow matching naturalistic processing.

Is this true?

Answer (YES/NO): NO